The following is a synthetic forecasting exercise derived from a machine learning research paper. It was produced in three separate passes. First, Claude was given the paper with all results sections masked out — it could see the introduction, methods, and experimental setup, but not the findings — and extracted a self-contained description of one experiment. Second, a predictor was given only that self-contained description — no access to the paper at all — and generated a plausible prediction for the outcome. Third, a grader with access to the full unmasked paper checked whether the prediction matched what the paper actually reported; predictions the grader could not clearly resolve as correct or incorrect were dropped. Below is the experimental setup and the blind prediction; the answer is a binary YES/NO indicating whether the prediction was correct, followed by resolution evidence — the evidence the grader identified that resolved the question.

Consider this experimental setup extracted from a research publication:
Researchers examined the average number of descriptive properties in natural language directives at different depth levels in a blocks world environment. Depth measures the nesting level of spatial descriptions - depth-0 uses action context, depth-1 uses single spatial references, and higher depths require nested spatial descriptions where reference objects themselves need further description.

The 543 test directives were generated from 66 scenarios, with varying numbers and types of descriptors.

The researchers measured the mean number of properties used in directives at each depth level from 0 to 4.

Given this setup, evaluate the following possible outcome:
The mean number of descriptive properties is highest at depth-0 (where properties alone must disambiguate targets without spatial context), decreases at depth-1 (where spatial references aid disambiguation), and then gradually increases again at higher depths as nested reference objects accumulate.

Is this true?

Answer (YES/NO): NO